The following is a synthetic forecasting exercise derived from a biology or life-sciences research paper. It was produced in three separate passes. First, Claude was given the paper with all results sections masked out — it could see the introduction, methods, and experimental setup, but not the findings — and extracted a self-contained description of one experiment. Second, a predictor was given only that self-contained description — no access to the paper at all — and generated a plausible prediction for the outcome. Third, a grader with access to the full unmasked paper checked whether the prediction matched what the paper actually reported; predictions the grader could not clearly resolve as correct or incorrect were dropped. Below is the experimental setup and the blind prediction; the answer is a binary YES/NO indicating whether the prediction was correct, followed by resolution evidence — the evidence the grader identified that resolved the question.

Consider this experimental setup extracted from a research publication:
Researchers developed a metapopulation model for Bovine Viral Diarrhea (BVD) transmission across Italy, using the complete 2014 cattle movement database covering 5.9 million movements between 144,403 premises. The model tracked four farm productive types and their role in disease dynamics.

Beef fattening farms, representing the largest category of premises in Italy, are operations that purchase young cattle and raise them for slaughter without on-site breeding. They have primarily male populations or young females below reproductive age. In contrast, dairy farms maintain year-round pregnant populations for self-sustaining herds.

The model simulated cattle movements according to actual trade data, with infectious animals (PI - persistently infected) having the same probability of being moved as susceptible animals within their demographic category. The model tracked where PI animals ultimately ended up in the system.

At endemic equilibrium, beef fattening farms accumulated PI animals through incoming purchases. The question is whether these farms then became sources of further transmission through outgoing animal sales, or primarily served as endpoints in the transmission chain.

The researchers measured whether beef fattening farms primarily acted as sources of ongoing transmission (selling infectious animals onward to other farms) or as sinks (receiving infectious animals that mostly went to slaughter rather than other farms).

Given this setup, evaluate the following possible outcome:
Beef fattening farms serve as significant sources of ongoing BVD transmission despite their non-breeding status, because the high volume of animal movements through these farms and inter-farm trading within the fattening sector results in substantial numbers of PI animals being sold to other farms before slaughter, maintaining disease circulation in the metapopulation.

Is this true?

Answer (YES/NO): NO